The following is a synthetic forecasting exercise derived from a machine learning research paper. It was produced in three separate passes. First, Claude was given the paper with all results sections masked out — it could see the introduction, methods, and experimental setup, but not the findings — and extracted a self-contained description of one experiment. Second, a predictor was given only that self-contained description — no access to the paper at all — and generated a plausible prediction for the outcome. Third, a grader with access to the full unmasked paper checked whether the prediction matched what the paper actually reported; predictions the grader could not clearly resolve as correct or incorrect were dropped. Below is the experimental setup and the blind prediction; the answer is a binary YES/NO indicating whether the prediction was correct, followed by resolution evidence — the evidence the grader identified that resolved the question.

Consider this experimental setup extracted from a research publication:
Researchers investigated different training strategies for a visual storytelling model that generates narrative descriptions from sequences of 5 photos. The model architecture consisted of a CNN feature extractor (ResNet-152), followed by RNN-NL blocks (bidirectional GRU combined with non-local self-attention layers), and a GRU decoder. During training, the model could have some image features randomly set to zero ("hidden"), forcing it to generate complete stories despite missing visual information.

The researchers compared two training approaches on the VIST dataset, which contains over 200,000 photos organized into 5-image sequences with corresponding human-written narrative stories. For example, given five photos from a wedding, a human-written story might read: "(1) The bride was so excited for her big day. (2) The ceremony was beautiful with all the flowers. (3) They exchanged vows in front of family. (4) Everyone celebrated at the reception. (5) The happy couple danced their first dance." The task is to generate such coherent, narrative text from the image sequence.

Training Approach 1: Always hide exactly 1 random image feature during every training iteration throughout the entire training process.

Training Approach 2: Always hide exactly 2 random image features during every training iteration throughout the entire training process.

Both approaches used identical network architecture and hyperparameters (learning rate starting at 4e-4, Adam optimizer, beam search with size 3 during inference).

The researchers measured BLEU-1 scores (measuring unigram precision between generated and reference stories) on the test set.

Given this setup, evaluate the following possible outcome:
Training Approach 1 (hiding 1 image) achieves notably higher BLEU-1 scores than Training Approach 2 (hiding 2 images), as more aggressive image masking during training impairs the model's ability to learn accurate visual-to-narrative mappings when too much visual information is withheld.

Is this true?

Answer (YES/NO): YES